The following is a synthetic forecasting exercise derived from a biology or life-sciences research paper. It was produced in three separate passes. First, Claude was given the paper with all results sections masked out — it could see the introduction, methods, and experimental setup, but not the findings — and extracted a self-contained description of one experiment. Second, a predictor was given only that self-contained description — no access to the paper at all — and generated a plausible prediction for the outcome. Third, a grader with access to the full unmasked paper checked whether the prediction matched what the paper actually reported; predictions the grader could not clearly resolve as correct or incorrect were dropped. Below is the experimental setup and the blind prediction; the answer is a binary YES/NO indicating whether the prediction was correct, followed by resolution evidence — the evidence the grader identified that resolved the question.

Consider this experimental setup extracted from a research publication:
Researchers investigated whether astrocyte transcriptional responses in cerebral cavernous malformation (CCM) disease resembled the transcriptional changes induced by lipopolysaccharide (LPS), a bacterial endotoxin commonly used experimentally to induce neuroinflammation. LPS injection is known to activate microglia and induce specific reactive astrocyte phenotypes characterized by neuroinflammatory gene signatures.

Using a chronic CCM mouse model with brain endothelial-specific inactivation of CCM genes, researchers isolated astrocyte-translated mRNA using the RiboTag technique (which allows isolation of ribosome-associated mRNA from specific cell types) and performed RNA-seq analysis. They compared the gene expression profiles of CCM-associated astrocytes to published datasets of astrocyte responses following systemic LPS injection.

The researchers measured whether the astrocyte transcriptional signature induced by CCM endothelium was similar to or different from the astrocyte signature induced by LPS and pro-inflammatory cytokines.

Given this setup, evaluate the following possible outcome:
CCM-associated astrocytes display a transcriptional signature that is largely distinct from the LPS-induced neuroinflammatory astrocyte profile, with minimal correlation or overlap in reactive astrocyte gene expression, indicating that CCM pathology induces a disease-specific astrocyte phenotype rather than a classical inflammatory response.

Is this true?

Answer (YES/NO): YES